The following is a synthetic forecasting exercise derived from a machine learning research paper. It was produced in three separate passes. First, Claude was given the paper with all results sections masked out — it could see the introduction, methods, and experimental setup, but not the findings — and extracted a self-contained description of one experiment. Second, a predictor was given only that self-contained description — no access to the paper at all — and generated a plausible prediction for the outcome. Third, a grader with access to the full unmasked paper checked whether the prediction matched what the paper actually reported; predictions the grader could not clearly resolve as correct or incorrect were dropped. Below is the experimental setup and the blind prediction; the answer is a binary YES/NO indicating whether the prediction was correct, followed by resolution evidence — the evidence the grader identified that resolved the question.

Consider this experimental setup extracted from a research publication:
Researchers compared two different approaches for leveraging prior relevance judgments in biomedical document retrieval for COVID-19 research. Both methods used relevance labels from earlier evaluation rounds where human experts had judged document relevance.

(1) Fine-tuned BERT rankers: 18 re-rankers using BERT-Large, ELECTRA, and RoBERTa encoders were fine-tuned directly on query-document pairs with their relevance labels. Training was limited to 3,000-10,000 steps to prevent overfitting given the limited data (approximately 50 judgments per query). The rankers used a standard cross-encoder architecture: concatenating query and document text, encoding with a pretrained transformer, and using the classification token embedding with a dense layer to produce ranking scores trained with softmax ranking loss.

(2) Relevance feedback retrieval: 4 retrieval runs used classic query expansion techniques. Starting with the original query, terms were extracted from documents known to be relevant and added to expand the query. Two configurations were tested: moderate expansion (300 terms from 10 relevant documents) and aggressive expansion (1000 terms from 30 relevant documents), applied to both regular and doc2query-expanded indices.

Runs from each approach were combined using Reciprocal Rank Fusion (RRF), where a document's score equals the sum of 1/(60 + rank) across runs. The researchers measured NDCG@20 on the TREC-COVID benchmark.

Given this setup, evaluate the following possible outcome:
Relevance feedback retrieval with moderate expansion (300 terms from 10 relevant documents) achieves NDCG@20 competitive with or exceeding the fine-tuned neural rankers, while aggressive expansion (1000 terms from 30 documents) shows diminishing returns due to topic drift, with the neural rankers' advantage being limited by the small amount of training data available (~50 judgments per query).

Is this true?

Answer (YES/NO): NO